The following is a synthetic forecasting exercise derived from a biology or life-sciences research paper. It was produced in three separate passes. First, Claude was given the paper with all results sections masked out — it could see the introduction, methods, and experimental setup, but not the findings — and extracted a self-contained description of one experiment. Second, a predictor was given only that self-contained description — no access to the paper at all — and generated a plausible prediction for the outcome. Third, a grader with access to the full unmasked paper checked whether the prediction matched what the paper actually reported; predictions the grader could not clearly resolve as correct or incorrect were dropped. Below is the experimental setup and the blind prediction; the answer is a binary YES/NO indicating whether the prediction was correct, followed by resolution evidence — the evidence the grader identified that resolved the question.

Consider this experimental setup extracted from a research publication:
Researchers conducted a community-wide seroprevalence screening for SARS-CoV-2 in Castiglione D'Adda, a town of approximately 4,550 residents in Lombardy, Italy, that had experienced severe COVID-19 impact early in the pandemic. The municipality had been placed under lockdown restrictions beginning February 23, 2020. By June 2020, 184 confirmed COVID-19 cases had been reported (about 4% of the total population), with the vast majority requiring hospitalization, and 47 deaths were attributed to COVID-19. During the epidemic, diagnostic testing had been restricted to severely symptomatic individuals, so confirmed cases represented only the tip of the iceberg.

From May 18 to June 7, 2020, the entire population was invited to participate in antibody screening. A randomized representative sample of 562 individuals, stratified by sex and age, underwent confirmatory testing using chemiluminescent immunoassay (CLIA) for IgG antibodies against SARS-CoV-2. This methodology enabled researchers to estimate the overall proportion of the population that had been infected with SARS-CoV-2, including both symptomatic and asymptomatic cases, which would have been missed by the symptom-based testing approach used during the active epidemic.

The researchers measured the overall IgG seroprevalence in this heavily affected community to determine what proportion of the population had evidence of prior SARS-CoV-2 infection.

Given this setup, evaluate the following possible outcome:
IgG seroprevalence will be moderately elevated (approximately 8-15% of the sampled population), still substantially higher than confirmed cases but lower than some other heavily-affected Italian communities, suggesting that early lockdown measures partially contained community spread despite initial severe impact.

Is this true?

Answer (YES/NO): NO